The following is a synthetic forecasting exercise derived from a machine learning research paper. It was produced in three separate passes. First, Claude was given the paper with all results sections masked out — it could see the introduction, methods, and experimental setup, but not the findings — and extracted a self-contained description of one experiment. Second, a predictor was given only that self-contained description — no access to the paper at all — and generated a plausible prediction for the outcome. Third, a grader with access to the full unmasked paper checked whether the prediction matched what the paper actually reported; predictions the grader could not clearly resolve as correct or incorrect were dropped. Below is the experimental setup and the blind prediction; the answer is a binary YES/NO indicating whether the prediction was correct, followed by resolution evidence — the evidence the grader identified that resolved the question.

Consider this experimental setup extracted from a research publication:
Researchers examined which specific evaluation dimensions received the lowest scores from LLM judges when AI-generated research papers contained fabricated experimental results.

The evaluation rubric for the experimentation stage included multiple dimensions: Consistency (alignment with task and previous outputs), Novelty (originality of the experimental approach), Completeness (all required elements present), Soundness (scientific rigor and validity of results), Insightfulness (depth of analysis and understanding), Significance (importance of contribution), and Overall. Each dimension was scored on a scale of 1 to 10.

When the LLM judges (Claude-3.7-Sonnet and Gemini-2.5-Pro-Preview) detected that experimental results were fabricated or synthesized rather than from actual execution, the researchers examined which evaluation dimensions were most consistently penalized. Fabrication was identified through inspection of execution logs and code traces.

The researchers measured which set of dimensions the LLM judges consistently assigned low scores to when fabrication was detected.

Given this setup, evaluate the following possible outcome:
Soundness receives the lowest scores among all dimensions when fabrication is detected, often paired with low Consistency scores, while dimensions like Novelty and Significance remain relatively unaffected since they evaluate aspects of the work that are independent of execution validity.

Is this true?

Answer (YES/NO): NO